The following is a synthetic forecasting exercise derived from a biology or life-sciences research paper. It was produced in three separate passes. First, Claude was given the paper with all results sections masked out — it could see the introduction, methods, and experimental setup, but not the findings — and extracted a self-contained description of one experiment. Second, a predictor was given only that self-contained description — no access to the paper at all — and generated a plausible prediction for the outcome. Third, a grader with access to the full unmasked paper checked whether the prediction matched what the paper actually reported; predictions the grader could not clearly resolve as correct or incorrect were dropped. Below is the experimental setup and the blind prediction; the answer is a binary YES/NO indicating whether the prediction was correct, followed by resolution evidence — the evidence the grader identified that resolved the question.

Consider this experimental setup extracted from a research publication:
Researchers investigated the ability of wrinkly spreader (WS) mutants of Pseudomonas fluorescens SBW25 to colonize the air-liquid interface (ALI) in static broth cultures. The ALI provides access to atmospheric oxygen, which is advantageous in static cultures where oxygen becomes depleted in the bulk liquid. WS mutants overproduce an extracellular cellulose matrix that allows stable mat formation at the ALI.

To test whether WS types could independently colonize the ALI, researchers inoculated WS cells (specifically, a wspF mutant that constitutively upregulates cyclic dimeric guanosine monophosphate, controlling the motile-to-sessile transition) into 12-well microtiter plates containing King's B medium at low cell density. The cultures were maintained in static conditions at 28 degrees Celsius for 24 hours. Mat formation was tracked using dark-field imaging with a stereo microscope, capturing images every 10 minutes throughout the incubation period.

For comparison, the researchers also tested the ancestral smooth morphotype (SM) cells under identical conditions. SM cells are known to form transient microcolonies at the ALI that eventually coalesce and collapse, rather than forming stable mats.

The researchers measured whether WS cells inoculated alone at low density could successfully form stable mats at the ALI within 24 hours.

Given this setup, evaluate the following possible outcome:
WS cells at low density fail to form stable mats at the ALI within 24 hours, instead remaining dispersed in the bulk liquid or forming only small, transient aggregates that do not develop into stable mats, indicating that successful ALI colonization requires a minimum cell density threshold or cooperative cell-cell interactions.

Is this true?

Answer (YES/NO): YES